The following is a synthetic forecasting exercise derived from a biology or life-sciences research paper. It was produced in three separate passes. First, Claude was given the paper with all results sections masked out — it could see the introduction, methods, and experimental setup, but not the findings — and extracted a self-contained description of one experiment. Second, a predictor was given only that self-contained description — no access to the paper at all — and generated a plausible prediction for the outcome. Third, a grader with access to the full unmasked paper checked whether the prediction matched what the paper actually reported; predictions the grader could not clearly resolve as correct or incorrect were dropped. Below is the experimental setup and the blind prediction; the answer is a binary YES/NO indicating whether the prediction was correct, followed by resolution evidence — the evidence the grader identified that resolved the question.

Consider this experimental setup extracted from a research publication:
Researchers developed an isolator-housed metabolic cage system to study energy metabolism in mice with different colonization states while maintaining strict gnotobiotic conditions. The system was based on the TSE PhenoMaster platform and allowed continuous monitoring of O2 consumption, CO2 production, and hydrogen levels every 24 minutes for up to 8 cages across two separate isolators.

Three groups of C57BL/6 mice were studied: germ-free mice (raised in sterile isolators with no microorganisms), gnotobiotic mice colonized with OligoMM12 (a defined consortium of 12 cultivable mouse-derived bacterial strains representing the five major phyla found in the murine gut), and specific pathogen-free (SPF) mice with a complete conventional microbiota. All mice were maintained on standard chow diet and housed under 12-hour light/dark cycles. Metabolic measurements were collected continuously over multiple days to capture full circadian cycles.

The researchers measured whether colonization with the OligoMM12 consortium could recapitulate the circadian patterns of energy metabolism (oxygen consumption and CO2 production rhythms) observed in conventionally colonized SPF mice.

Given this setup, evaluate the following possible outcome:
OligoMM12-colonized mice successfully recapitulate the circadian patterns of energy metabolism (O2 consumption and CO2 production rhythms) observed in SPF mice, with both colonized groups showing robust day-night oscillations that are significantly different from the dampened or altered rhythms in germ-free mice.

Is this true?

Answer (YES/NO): NO